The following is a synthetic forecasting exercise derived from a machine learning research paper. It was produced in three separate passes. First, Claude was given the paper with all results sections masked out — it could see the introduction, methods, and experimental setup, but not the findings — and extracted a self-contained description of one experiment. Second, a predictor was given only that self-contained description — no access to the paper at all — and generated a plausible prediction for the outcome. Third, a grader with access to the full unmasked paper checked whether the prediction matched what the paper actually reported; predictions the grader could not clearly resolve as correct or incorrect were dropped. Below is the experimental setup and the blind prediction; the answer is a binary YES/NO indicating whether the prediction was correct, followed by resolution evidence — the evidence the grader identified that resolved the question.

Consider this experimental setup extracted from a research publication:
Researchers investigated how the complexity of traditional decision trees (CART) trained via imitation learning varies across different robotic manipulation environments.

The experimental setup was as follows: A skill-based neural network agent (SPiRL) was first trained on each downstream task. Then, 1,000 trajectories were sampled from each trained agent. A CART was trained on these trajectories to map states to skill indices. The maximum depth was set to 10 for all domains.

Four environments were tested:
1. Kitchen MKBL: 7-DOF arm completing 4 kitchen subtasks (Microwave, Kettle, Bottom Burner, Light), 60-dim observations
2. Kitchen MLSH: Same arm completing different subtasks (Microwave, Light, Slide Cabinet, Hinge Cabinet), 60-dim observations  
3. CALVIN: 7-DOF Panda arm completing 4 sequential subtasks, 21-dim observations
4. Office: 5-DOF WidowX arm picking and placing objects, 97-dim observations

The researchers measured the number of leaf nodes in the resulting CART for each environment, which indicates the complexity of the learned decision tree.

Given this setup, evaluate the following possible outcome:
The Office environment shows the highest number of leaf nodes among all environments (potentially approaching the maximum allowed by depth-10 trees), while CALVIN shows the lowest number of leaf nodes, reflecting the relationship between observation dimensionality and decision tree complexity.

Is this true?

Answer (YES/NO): NO